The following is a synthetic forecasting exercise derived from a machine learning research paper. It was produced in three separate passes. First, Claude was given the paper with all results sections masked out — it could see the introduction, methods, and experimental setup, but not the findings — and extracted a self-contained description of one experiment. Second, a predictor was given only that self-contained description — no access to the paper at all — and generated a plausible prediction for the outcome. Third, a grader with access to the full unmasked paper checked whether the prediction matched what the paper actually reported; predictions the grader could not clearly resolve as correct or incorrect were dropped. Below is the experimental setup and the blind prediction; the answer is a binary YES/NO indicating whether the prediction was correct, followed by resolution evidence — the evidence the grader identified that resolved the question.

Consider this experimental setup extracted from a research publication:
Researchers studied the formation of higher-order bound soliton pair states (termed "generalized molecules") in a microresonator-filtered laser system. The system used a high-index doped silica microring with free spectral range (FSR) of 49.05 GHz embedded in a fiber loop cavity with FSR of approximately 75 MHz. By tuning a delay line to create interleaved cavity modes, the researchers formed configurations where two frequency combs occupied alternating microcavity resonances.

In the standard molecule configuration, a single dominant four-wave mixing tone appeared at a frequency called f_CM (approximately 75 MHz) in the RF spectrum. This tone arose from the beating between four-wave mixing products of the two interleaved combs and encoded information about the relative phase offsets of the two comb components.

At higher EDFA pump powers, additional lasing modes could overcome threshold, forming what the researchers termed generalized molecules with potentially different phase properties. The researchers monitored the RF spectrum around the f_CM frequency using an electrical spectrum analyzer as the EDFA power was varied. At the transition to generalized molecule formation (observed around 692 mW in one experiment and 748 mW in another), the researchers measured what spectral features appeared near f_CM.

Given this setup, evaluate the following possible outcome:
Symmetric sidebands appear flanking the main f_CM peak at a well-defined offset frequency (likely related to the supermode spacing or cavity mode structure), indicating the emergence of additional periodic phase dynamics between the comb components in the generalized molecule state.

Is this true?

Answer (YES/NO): NO